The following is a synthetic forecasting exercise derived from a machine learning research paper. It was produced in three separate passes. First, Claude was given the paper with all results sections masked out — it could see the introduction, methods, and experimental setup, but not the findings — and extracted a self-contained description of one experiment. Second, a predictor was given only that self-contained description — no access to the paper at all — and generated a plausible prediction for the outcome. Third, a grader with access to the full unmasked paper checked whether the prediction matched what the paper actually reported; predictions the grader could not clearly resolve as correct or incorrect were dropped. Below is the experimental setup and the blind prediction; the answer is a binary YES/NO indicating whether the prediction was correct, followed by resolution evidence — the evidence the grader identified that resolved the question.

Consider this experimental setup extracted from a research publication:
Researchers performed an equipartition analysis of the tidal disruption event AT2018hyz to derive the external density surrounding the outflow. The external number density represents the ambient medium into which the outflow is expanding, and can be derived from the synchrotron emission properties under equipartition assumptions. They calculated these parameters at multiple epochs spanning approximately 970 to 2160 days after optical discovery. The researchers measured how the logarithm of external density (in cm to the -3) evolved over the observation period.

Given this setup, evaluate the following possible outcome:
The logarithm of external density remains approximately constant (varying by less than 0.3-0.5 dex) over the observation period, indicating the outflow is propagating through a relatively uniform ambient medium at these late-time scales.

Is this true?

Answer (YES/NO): NO